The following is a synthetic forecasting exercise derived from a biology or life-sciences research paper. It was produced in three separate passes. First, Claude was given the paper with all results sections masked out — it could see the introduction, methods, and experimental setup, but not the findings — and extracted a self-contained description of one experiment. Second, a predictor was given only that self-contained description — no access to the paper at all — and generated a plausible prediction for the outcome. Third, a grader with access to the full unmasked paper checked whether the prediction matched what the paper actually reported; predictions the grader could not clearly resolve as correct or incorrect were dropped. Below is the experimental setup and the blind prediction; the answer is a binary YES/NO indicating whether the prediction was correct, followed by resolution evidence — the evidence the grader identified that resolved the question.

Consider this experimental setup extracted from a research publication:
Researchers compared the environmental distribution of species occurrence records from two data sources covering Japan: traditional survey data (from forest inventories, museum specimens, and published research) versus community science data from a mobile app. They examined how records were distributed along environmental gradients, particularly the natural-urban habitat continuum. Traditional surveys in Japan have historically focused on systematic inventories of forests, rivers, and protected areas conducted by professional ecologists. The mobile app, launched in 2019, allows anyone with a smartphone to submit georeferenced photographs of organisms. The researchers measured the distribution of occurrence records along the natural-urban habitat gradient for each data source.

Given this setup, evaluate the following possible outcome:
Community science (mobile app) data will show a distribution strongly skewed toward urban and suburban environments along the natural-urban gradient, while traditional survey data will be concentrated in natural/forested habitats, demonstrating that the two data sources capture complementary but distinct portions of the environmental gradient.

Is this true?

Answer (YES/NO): NO